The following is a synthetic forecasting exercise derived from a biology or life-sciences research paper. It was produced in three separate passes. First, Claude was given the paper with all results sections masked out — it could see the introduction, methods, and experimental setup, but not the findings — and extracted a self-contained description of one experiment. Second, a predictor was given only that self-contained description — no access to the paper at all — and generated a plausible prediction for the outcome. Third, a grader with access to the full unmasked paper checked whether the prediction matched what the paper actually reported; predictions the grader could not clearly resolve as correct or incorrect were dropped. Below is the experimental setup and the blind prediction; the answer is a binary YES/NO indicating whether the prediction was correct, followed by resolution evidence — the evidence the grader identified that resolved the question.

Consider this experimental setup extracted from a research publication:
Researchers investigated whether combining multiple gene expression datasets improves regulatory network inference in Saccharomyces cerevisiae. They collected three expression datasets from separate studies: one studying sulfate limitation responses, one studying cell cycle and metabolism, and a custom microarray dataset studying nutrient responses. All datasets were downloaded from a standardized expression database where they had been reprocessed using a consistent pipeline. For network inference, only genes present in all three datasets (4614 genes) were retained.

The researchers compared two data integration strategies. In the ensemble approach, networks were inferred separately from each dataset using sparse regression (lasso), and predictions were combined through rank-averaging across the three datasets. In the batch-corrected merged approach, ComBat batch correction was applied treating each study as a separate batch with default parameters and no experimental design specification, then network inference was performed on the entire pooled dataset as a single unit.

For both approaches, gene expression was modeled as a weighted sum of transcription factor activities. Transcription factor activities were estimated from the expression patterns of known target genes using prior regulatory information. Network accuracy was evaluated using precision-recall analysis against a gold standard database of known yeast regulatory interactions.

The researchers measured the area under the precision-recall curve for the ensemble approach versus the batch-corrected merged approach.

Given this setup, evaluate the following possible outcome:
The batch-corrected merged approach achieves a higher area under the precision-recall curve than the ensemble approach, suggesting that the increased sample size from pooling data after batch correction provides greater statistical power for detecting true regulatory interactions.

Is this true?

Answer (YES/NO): NO